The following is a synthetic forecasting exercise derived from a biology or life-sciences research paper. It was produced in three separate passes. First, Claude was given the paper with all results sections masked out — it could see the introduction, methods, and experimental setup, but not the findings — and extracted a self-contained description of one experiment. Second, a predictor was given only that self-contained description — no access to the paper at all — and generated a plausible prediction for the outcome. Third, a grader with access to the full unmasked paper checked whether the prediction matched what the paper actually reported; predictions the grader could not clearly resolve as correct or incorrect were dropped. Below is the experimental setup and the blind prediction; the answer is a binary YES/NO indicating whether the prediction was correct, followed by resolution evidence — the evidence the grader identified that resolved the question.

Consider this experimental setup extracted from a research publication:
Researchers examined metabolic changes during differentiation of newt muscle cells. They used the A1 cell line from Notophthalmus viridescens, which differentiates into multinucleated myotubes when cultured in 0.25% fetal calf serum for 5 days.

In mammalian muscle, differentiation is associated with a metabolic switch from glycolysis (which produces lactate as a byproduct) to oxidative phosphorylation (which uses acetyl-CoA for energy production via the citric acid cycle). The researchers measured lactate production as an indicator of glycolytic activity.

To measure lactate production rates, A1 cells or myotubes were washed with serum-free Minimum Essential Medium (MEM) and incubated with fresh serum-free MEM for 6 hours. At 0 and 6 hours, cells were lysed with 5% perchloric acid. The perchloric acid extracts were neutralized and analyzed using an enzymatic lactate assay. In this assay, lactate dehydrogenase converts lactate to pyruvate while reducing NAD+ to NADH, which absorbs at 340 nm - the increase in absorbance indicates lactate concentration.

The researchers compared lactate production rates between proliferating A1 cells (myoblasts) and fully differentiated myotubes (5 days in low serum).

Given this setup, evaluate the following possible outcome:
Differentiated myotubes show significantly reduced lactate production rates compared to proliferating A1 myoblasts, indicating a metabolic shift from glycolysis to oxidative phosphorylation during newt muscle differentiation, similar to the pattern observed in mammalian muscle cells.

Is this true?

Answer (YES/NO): YES